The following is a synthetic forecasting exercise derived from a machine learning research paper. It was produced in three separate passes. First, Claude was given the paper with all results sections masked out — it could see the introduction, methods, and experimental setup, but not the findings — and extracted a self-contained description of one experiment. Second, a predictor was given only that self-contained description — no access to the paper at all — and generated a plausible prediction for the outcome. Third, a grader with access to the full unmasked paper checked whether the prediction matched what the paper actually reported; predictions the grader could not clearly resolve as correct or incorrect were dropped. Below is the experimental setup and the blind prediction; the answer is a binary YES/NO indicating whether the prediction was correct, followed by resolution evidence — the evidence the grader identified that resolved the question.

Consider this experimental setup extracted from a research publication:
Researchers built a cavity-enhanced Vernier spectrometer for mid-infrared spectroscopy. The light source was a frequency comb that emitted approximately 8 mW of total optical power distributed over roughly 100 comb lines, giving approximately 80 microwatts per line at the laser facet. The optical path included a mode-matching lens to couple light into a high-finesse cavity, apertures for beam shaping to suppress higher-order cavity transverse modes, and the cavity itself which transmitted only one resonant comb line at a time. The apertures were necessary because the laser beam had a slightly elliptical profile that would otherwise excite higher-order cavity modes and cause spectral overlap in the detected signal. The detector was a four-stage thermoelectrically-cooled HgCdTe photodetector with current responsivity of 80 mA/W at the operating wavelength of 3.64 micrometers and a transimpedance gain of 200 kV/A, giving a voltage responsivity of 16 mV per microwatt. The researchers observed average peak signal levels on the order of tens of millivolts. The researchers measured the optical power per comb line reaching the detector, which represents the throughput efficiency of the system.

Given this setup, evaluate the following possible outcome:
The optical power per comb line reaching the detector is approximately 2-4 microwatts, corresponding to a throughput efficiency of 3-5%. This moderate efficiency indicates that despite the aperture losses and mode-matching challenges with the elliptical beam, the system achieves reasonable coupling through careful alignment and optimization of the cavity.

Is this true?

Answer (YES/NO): NO